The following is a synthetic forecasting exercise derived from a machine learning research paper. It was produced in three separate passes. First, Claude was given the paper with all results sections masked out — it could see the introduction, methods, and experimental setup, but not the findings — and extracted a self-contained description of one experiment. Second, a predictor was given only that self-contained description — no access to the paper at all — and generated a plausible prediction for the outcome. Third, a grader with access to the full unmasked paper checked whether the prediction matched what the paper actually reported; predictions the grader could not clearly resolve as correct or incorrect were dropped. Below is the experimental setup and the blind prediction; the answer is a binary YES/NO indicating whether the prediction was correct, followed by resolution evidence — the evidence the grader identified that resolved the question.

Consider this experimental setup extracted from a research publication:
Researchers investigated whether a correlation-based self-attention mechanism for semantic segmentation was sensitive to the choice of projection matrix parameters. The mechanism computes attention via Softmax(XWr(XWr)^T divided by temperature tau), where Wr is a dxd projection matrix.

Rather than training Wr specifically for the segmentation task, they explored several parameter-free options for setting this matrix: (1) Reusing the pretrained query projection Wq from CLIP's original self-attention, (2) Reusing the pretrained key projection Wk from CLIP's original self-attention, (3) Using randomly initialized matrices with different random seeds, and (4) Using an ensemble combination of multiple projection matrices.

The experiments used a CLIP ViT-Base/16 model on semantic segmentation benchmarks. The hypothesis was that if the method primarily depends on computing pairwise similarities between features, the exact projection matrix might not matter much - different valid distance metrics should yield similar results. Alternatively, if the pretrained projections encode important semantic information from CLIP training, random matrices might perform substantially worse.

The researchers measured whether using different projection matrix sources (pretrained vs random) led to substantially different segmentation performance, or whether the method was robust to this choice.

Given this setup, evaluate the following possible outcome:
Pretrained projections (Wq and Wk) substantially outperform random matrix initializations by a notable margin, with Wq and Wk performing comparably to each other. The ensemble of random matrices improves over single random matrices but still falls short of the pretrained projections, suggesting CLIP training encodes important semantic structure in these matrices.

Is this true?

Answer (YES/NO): NO